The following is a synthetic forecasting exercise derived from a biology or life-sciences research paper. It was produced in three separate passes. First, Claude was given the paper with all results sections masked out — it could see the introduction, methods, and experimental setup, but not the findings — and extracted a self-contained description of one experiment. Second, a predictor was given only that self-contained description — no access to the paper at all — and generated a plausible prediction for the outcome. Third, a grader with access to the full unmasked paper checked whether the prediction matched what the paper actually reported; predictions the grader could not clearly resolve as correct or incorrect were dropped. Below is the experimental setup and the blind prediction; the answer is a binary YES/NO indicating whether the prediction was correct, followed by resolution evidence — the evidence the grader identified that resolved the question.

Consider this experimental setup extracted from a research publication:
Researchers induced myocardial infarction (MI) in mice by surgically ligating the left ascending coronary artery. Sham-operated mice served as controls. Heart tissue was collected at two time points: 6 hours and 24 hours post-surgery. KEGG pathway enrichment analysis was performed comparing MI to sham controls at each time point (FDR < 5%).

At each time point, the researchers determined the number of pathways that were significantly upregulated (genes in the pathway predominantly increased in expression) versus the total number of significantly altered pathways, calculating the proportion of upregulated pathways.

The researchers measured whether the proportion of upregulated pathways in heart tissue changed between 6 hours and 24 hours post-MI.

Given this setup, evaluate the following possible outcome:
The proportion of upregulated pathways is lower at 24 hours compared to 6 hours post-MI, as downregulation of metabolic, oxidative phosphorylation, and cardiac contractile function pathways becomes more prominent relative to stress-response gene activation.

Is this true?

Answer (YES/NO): NO